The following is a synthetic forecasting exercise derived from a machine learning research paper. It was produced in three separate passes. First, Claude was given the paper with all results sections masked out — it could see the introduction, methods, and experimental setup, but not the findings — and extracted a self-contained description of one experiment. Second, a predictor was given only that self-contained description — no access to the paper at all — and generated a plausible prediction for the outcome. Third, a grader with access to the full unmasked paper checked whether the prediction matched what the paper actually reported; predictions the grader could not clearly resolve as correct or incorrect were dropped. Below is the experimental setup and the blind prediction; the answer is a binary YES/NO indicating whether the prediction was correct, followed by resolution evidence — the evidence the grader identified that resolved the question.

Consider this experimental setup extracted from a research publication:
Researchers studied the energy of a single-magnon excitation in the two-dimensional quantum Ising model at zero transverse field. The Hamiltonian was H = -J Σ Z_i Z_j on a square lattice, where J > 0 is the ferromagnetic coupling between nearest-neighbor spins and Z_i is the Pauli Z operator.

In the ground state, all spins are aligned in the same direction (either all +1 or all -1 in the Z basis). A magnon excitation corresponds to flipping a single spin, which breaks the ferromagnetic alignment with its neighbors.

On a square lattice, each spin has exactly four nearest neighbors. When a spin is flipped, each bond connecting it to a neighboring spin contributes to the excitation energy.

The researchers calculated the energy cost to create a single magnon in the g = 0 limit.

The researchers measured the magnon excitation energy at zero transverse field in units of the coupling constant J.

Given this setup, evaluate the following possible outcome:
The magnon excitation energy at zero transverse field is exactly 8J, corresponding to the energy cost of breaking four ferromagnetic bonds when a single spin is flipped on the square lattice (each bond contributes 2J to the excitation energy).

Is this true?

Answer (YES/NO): YES